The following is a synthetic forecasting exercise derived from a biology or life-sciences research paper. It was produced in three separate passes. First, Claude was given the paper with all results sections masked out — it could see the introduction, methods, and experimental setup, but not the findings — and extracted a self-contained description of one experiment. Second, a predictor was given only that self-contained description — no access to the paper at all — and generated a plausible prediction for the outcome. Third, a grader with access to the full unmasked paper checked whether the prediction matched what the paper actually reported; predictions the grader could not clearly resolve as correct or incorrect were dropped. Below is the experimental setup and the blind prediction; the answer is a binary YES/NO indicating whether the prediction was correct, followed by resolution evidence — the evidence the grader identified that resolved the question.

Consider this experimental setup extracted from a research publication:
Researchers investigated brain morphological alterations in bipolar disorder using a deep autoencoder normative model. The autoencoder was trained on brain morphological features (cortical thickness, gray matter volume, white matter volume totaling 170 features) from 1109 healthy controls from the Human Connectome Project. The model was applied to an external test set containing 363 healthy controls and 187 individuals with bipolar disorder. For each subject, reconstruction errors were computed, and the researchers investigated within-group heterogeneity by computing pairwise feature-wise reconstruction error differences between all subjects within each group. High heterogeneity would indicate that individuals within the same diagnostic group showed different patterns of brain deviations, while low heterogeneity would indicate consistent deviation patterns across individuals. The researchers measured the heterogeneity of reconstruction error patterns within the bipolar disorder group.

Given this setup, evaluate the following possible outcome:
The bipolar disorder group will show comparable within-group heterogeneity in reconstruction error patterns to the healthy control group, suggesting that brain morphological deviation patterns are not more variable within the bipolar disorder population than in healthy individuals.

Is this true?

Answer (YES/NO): NO